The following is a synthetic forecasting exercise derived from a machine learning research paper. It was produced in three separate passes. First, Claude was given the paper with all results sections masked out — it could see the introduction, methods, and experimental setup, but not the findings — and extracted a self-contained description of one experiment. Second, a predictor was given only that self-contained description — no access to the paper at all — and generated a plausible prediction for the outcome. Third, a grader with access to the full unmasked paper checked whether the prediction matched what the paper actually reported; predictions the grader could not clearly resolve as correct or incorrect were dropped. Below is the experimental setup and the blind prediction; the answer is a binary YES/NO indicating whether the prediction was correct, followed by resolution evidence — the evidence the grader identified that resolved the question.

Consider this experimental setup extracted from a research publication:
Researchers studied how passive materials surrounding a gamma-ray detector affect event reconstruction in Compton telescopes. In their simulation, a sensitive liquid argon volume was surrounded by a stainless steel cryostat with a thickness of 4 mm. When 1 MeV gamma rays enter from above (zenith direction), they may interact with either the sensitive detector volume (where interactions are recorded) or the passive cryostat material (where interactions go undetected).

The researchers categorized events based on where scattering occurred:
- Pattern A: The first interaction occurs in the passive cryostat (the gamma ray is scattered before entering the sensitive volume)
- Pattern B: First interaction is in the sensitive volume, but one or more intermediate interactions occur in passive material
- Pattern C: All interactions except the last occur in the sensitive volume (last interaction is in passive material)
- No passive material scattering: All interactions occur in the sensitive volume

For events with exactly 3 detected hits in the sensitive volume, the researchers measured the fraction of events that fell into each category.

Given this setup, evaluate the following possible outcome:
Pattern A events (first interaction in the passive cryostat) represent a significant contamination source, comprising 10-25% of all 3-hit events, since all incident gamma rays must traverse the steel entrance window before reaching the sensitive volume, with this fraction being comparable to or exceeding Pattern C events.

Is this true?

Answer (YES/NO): NO